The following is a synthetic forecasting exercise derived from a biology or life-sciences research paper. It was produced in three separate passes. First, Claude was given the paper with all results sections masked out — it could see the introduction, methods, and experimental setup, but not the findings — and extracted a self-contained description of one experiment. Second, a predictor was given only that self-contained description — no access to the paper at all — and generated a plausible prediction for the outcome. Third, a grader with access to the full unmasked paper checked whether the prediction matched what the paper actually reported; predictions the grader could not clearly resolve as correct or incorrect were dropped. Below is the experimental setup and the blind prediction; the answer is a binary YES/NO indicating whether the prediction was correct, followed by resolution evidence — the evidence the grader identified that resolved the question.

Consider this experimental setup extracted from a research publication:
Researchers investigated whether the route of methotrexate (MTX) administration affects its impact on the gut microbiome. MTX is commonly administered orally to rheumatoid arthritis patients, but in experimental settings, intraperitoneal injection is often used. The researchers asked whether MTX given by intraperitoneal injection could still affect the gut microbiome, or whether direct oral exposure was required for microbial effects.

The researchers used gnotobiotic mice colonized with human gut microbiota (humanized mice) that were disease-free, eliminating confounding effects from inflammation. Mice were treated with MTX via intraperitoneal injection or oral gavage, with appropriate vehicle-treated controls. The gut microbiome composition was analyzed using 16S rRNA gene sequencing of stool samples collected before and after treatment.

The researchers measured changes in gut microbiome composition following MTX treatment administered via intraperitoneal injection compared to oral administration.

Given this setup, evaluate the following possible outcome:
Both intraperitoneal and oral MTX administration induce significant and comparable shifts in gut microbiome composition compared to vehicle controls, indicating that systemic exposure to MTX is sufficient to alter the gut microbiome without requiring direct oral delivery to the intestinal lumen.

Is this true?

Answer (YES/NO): YES